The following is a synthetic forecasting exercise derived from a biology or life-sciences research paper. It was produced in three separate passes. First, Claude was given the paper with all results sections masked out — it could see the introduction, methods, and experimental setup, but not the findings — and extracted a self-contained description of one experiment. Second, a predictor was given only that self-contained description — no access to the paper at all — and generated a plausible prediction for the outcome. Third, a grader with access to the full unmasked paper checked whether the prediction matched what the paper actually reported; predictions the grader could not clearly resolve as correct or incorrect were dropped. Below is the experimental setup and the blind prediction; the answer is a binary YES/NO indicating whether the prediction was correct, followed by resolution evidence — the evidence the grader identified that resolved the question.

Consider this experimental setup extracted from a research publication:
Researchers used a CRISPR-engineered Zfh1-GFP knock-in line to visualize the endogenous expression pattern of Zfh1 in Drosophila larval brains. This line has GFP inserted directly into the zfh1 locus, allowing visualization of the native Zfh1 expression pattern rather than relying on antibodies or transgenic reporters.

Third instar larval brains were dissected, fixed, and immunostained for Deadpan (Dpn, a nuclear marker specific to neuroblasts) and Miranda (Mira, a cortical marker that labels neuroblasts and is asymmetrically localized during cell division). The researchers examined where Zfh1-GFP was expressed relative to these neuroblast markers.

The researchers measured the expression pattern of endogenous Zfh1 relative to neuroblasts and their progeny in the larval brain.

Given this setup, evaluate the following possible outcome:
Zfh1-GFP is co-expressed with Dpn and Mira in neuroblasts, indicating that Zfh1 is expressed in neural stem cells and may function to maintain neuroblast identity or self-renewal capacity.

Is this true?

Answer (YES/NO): NO